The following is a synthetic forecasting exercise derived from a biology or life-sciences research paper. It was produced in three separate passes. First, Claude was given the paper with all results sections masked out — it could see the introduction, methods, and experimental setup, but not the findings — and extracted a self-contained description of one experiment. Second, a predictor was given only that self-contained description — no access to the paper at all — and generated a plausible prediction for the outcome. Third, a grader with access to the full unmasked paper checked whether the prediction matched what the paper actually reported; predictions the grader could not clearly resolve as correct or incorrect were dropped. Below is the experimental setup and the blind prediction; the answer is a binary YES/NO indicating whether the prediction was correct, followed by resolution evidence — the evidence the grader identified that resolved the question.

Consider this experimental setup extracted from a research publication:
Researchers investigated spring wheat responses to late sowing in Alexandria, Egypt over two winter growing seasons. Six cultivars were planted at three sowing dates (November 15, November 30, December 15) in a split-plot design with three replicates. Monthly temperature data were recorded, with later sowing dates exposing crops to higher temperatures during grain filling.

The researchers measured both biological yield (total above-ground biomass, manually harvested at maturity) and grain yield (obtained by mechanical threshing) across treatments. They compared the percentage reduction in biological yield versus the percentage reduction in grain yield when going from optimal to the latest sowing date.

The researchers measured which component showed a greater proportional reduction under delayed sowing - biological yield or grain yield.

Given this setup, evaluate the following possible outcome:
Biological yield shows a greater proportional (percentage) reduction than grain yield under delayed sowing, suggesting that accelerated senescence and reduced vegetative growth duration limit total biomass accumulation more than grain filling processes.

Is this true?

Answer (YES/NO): YES